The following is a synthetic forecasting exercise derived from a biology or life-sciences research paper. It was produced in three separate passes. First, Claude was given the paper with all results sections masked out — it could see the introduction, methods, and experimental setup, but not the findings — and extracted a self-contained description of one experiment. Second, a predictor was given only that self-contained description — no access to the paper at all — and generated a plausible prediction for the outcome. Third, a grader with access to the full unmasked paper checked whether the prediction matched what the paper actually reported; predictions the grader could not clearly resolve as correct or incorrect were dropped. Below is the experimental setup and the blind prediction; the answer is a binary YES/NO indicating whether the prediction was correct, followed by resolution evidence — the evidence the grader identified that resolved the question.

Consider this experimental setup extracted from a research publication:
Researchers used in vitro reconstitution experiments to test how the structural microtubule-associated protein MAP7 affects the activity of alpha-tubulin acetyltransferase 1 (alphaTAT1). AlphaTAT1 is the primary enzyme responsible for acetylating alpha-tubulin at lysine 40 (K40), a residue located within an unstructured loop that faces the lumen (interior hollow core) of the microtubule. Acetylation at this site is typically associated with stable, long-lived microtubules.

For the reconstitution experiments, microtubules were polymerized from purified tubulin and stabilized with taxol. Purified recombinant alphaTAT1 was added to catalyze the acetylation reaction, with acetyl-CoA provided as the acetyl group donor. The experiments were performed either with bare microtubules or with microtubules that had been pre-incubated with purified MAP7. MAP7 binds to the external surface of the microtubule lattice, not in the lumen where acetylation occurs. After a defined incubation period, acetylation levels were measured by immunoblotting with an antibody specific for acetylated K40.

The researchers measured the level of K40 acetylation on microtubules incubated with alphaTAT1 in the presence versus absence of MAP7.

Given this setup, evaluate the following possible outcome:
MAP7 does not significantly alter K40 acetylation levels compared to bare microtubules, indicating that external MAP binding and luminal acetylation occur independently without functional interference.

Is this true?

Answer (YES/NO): NO